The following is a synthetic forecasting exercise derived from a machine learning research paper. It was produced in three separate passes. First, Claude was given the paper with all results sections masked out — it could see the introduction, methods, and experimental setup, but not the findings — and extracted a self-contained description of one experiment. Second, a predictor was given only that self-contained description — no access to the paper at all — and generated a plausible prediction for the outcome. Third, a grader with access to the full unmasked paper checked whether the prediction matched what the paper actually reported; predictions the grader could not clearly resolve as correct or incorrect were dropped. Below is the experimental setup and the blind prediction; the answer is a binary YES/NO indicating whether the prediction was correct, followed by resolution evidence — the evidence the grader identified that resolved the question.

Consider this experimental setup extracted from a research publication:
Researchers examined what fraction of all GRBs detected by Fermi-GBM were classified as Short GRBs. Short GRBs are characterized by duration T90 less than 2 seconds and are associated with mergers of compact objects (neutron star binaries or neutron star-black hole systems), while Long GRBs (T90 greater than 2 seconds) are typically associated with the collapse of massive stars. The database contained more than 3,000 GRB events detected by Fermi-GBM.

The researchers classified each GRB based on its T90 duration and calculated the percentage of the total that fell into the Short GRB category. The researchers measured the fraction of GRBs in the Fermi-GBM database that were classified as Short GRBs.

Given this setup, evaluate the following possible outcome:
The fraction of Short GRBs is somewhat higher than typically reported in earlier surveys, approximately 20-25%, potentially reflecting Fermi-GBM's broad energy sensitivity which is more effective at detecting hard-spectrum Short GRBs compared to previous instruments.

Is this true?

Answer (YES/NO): NO